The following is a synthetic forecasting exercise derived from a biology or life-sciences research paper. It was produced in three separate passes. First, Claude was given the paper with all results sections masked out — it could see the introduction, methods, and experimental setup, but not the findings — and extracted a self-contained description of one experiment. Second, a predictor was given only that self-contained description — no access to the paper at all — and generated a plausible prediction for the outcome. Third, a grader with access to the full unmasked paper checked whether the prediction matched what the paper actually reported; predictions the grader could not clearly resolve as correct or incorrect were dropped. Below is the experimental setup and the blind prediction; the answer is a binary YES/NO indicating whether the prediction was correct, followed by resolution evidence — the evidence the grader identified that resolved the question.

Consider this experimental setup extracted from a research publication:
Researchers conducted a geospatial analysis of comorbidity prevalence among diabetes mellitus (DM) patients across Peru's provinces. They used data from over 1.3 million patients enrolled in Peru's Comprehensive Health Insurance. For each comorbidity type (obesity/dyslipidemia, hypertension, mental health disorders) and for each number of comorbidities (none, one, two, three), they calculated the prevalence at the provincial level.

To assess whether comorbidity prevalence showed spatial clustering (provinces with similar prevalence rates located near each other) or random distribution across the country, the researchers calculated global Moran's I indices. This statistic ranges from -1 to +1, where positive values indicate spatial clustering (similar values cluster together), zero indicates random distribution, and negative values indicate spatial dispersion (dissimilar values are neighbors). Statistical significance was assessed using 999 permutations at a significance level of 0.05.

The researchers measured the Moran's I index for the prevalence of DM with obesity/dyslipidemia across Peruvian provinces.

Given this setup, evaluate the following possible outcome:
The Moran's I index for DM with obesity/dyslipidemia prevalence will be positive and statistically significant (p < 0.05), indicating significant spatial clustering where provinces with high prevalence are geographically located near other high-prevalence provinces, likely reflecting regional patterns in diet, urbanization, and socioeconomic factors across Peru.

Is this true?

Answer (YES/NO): YES